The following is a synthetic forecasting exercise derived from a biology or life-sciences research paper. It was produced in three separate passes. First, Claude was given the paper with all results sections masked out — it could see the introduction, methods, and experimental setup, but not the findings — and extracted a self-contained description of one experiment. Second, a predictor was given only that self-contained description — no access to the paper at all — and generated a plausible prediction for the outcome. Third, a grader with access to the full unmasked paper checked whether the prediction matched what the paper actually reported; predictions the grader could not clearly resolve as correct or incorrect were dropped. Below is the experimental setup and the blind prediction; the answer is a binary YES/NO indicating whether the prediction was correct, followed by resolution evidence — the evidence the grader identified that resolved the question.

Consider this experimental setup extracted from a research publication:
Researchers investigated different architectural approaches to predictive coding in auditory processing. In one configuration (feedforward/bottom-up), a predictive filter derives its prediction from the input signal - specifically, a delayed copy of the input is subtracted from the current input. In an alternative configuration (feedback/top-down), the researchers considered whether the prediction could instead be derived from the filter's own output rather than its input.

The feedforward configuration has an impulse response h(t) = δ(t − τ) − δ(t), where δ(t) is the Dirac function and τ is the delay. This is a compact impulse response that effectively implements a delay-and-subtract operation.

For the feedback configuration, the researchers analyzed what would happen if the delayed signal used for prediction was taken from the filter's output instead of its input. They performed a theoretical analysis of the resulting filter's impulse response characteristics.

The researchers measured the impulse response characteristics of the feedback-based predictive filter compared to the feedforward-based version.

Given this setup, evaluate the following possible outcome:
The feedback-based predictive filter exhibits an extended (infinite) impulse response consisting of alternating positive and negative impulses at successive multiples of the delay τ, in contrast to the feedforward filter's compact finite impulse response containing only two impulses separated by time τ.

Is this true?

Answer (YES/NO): NO